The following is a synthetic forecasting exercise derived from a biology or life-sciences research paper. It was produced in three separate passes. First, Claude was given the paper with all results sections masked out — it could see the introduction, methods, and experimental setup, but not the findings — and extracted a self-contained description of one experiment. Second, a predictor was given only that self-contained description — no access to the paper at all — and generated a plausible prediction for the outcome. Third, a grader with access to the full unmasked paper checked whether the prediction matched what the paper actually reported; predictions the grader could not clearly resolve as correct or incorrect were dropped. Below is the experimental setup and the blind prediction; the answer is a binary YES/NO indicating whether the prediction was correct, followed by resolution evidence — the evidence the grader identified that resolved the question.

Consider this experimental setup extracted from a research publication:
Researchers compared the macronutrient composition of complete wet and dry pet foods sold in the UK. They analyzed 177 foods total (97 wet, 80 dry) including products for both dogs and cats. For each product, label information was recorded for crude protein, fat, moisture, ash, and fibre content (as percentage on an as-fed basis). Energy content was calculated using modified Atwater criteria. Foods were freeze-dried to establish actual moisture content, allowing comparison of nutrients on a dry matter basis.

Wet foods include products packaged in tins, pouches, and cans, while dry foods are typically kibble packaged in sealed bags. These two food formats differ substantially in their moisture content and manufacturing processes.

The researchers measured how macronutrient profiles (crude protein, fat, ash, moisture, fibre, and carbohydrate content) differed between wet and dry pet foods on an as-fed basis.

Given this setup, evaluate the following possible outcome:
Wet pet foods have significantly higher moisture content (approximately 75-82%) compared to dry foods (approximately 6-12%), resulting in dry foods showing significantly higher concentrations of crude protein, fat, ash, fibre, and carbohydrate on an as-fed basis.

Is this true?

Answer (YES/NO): NO